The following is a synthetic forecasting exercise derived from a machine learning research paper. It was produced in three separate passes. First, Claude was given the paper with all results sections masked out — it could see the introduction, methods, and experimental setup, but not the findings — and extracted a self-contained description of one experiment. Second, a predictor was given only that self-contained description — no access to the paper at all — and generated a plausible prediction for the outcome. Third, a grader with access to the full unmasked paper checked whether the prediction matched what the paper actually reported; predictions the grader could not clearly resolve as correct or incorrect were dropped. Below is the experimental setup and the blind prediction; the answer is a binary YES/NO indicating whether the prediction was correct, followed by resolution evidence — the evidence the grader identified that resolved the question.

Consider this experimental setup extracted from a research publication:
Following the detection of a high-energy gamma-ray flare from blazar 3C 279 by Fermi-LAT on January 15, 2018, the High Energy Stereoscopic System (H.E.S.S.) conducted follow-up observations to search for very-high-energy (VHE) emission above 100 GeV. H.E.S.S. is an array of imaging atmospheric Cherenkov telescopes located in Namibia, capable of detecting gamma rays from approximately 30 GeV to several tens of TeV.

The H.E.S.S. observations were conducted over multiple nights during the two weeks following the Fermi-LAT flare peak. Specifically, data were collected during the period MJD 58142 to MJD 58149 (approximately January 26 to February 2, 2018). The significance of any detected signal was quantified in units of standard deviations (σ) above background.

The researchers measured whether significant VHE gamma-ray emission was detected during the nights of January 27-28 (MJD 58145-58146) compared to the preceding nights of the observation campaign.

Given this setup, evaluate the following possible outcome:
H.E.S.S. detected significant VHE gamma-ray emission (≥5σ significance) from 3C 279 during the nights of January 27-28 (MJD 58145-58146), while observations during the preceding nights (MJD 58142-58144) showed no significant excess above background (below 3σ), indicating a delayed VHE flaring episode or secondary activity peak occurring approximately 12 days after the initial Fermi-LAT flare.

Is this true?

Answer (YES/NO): YES